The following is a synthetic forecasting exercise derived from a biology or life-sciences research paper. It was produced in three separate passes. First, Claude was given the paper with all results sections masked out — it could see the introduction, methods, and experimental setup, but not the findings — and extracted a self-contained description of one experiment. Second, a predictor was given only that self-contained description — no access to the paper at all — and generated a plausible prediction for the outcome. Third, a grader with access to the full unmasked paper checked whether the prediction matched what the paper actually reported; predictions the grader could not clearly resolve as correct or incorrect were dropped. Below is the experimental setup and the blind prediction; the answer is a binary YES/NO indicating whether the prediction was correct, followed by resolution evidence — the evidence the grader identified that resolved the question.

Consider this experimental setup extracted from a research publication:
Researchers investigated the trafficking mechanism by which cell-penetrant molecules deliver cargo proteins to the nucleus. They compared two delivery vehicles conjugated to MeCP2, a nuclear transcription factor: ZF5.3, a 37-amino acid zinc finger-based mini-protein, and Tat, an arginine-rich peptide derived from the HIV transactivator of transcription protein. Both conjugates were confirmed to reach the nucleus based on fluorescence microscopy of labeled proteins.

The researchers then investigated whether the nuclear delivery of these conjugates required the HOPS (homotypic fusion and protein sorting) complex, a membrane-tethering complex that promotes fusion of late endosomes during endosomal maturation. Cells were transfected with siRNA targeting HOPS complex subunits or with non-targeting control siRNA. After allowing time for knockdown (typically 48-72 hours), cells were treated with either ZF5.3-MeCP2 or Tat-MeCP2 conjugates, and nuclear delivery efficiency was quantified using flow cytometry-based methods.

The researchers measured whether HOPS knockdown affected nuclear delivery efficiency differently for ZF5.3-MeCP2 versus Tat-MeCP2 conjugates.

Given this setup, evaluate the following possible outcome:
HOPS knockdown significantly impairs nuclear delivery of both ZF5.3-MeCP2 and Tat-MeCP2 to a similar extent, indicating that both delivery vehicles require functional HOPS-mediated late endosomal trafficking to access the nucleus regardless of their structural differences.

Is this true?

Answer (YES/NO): NO